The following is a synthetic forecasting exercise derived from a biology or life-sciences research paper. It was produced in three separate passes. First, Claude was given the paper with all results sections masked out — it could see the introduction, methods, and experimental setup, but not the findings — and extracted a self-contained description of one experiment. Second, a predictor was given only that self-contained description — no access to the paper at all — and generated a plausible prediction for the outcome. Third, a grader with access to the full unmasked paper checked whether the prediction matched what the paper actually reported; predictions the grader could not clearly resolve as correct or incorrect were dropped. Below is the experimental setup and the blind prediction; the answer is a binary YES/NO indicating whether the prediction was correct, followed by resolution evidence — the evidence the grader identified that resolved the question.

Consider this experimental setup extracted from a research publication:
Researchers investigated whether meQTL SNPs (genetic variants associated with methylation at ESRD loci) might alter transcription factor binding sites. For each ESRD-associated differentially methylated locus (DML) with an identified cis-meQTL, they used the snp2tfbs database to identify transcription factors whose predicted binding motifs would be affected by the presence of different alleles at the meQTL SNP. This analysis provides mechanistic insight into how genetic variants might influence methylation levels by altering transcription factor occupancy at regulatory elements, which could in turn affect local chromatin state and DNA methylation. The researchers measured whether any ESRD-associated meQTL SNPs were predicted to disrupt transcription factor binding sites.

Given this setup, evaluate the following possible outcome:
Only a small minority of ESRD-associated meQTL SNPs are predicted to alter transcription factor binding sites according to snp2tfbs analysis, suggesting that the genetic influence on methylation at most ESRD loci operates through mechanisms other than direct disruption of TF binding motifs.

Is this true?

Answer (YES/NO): NO